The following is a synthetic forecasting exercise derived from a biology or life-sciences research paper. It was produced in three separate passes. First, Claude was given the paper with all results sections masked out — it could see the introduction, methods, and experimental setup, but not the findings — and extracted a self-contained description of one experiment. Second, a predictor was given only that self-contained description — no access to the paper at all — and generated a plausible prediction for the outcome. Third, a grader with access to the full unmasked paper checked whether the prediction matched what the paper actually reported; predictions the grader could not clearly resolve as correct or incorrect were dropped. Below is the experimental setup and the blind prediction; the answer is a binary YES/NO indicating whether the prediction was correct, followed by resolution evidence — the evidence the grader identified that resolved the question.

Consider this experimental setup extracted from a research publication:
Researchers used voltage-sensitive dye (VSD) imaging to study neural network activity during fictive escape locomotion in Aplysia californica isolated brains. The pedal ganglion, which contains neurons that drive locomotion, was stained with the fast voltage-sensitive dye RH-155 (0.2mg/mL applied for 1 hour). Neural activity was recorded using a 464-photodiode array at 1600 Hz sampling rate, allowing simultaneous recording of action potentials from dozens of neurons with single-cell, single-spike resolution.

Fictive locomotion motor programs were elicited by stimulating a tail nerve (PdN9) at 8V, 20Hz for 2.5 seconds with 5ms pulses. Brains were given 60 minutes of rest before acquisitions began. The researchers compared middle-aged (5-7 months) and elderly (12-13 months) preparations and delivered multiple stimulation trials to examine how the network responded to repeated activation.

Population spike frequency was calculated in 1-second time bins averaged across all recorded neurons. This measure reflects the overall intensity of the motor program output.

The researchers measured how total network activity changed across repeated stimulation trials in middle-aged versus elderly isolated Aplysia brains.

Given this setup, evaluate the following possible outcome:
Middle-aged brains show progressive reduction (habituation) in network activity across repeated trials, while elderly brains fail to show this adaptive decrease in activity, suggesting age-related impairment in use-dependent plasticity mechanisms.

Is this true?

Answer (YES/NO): NO